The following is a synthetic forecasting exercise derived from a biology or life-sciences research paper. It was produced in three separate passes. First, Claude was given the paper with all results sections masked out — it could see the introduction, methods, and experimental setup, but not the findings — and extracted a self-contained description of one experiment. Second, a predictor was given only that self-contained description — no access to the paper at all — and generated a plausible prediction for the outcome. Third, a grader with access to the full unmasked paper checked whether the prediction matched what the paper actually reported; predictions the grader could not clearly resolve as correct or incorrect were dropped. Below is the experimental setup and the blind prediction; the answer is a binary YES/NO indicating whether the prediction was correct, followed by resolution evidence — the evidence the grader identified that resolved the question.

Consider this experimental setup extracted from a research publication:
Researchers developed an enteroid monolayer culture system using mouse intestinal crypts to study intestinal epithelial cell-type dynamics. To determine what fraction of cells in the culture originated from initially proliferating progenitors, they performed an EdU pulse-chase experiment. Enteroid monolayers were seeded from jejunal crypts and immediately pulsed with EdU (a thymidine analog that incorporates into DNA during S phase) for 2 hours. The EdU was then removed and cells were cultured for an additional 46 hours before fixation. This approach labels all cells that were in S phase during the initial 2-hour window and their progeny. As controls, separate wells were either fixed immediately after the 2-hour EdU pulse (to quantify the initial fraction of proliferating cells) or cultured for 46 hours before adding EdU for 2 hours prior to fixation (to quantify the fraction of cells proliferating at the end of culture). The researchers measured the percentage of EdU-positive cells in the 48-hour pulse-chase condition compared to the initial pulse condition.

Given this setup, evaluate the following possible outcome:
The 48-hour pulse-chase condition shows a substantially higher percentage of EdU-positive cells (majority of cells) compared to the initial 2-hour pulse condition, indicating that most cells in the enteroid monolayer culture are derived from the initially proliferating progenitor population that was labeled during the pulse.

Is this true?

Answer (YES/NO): YES